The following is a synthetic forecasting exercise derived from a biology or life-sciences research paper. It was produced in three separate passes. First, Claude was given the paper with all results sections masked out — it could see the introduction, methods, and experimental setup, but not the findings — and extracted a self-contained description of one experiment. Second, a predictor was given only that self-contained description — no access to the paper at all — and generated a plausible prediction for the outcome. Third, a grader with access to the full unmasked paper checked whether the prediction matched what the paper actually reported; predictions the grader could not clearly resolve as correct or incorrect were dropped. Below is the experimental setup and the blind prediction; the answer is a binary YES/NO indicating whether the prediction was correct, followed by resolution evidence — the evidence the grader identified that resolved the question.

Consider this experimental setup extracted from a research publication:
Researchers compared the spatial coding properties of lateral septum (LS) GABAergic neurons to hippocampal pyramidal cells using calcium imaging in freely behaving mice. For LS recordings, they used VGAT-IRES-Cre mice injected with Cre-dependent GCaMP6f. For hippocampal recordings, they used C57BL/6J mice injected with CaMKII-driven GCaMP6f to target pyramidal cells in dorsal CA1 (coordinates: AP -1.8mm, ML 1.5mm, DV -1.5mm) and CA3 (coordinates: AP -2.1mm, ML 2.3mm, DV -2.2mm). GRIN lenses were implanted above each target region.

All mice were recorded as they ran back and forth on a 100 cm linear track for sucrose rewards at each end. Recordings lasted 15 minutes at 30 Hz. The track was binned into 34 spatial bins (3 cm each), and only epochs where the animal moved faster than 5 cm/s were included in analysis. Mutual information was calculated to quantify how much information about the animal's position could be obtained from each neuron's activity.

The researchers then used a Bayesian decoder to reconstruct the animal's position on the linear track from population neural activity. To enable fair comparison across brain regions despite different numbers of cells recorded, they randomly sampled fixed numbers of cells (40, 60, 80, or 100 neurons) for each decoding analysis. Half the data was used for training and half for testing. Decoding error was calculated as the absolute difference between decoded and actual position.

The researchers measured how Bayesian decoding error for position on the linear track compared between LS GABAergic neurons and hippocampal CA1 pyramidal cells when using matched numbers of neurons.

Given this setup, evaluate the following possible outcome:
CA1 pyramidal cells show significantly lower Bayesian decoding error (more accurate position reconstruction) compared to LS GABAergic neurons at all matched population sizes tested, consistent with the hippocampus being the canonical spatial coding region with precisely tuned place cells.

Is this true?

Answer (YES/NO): NO